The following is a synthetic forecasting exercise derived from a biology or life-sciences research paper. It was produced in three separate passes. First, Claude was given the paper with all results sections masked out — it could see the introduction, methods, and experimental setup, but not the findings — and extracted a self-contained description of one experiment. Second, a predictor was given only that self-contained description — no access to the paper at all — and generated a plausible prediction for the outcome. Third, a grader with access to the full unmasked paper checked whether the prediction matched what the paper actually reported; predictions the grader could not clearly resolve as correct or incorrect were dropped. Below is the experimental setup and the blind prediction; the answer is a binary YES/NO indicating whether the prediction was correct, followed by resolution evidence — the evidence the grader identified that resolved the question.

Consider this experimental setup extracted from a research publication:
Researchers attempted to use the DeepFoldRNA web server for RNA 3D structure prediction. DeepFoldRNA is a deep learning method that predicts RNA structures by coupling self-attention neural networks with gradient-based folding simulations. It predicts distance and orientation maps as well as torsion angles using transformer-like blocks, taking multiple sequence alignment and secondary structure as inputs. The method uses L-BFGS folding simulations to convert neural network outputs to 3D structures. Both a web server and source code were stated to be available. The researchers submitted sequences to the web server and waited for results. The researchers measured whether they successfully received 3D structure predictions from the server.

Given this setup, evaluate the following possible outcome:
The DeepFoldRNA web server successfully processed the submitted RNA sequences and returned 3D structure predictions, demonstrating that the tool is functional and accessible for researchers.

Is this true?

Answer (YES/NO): NO